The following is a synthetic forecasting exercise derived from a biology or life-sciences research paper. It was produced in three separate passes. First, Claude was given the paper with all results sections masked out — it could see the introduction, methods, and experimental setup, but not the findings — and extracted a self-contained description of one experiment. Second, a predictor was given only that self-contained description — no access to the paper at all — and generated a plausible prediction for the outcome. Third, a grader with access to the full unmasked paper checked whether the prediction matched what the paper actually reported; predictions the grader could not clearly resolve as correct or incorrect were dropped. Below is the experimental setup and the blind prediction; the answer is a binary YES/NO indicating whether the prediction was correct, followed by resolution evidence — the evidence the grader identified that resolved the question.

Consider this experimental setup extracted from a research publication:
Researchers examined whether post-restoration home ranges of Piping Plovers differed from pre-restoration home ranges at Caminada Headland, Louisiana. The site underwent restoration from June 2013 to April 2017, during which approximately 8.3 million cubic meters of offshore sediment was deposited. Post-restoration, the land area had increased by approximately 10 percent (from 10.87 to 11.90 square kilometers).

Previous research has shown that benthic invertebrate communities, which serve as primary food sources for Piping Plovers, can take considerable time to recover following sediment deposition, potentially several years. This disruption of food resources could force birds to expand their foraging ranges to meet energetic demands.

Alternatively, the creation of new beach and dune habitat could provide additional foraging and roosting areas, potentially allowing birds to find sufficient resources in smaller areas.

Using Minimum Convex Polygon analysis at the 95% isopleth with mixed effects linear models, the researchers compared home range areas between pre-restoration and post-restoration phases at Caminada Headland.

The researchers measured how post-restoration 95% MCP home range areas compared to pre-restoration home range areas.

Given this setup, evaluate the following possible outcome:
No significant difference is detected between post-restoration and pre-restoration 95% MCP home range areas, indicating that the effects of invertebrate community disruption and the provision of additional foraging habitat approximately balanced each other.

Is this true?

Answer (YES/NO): YES